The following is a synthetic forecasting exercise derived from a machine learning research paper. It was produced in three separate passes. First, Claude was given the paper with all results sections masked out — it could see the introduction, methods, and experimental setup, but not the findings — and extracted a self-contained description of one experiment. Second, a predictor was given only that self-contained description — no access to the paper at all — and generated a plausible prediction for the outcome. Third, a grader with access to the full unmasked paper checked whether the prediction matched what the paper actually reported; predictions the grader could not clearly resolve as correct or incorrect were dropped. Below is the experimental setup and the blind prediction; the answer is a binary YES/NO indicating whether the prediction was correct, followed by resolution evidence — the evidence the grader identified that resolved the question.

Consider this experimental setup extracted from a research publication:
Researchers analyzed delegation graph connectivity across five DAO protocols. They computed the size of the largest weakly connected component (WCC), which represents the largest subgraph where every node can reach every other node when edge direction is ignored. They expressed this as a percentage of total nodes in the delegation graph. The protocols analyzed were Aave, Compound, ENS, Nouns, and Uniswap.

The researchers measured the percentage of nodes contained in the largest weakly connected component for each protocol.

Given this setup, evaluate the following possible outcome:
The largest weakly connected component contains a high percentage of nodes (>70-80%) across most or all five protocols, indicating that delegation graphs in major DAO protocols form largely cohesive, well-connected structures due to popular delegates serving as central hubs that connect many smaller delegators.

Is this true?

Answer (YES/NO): NO